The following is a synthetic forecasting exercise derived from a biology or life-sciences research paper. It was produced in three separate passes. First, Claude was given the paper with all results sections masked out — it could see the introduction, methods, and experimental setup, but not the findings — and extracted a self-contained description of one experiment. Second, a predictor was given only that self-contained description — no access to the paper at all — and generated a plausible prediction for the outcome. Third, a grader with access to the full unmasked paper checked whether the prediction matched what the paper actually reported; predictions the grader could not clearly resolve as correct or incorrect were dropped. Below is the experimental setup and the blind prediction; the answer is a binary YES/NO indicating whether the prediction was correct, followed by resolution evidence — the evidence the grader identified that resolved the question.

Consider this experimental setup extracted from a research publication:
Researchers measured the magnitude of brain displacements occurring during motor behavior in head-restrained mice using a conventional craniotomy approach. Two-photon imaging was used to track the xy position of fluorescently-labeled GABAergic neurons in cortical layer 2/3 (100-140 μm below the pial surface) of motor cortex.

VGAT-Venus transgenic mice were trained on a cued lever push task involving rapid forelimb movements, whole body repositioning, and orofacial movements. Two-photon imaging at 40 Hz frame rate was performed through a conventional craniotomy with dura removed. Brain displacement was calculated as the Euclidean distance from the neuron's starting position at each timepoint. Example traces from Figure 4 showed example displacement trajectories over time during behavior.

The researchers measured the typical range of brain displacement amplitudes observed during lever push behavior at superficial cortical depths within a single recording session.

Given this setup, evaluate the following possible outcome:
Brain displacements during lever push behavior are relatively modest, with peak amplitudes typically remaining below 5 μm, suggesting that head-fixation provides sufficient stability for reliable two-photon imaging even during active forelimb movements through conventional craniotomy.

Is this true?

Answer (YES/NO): NO